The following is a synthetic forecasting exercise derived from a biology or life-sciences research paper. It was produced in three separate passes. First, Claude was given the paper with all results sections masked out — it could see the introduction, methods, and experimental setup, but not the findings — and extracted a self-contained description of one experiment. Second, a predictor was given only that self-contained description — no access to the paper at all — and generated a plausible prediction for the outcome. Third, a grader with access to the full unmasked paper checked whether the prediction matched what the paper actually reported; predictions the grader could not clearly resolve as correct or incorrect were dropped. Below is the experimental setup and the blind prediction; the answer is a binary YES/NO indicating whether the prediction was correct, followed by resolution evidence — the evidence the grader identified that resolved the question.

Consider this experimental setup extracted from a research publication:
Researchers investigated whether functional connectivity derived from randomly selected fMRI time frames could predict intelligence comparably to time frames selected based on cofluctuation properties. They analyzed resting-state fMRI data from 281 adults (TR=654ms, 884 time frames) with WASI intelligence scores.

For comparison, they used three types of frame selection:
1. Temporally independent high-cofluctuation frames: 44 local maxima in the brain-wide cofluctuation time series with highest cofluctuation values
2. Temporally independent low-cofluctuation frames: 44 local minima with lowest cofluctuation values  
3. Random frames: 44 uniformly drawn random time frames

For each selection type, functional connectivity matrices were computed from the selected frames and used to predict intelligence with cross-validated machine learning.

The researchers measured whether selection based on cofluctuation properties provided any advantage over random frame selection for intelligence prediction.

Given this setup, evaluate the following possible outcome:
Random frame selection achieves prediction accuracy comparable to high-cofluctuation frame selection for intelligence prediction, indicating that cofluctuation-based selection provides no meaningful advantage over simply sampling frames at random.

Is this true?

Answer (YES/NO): YES